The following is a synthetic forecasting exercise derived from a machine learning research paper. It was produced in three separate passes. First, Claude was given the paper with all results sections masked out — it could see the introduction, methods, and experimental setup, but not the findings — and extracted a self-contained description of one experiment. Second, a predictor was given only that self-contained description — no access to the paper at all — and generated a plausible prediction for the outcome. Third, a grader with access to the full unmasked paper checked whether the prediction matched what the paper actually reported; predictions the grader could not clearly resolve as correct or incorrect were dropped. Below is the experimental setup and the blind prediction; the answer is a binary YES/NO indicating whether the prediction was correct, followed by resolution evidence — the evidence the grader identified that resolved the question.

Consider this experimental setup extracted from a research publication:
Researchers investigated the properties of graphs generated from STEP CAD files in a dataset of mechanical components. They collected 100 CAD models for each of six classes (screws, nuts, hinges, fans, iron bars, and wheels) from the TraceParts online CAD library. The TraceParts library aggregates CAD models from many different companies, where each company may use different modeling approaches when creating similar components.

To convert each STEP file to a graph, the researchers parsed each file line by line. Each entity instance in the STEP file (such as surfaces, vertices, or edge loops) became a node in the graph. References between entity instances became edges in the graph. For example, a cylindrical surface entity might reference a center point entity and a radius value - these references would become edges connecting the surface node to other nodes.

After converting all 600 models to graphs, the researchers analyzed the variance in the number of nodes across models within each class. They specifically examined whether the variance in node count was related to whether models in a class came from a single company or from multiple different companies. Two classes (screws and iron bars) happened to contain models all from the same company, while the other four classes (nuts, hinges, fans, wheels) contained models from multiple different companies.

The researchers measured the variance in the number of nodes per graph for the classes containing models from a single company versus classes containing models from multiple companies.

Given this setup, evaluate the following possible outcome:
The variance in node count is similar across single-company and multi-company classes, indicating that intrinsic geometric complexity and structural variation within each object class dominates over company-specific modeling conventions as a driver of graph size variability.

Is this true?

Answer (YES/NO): NO